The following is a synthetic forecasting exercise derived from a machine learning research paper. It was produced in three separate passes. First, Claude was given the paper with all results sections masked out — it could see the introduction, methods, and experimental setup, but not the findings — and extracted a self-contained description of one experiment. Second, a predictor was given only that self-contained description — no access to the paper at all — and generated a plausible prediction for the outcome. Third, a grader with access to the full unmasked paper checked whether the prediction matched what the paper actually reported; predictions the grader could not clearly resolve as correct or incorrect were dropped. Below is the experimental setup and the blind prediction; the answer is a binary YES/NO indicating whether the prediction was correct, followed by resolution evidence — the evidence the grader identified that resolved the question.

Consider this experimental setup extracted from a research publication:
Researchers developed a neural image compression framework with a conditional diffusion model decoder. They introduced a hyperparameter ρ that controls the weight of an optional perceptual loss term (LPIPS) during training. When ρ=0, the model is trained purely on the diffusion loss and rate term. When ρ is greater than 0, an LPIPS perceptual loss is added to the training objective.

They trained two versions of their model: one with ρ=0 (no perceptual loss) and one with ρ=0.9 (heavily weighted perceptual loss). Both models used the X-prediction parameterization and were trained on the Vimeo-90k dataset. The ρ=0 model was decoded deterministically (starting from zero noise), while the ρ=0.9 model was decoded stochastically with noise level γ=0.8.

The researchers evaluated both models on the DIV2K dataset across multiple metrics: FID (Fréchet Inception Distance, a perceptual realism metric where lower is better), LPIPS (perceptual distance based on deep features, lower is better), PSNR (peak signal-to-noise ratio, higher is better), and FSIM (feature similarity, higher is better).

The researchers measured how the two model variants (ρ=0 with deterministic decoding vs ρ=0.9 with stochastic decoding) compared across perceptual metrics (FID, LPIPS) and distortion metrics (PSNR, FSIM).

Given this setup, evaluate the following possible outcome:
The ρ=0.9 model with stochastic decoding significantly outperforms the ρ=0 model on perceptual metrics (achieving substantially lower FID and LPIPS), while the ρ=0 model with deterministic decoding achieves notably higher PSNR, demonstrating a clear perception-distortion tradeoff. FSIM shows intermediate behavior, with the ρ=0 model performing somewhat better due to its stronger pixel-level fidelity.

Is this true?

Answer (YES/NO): NO